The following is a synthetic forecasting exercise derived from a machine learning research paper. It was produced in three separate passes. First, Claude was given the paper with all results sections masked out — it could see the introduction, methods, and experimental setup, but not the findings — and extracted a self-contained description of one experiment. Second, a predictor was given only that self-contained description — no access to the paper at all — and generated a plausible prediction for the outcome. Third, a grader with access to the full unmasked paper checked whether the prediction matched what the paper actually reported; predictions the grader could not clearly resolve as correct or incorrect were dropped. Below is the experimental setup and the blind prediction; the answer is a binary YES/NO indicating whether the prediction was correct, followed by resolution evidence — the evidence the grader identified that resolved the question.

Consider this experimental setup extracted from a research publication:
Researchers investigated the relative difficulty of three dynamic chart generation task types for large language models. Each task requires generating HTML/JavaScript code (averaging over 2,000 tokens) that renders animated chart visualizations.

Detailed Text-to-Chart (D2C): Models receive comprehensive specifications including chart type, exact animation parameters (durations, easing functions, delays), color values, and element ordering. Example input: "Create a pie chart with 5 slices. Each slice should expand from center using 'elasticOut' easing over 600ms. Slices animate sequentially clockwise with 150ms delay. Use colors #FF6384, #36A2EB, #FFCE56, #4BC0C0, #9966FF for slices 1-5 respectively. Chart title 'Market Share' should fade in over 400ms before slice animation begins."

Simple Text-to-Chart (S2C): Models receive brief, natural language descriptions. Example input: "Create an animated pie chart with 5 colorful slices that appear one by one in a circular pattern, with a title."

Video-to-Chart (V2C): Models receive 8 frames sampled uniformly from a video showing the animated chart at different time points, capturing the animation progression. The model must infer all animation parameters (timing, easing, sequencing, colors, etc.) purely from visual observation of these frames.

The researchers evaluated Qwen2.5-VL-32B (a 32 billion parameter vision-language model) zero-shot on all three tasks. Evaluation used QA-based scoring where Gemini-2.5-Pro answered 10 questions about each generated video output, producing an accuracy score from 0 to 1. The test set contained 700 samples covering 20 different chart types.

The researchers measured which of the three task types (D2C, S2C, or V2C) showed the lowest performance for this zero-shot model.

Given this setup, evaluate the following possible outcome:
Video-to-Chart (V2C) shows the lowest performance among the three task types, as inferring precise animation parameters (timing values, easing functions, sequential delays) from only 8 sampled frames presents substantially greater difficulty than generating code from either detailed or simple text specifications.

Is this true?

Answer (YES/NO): YES